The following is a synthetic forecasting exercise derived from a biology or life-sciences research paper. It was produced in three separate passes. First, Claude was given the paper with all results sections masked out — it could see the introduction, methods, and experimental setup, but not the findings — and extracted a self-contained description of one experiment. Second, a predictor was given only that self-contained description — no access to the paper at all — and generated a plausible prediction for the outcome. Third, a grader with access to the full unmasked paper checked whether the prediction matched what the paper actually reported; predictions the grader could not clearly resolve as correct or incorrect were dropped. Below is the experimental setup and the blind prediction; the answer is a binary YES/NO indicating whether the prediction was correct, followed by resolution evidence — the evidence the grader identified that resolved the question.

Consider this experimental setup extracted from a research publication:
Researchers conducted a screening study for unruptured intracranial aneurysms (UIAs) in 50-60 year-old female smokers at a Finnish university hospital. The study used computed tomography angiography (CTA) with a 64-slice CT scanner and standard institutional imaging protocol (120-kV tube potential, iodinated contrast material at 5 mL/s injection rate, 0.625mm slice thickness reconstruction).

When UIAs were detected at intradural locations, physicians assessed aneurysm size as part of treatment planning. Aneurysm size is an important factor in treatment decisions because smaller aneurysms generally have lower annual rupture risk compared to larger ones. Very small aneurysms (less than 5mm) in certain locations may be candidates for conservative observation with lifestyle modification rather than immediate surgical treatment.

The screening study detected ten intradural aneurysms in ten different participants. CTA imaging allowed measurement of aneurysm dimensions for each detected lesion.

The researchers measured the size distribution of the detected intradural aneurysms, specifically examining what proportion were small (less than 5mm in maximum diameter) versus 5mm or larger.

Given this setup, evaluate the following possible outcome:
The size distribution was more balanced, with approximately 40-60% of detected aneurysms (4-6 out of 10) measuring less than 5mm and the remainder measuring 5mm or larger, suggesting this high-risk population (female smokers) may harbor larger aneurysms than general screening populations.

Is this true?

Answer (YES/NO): NO